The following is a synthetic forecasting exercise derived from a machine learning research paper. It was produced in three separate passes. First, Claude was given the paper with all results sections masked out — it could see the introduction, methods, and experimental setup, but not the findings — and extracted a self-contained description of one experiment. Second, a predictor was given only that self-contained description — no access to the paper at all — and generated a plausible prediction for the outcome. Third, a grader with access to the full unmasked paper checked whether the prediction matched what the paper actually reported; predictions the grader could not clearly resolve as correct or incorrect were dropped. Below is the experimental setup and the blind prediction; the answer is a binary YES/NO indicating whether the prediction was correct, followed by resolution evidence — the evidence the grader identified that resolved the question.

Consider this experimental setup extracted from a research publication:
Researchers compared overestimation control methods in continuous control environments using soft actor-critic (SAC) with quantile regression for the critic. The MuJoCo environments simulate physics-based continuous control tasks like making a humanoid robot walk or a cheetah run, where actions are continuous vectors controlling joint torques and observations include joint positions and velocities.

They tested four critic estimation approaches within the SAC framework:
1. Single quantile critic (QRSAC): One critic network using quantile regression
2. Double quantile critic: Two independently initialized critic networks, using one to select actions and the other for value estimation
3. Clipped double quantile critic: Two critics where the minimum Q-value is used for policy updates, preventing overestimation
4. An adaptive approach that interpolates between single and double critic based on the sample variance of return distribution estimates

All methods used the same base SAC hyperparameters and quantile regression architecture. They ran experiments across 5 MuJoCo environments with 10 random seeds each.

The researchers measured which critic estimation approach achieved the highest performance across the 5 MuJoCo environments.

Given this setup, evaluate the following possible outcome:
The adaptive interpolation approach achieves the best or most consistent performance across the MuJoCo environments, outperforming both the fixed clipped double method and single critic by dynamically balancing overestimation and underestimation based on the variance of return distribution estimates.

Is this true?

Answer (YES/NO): NO